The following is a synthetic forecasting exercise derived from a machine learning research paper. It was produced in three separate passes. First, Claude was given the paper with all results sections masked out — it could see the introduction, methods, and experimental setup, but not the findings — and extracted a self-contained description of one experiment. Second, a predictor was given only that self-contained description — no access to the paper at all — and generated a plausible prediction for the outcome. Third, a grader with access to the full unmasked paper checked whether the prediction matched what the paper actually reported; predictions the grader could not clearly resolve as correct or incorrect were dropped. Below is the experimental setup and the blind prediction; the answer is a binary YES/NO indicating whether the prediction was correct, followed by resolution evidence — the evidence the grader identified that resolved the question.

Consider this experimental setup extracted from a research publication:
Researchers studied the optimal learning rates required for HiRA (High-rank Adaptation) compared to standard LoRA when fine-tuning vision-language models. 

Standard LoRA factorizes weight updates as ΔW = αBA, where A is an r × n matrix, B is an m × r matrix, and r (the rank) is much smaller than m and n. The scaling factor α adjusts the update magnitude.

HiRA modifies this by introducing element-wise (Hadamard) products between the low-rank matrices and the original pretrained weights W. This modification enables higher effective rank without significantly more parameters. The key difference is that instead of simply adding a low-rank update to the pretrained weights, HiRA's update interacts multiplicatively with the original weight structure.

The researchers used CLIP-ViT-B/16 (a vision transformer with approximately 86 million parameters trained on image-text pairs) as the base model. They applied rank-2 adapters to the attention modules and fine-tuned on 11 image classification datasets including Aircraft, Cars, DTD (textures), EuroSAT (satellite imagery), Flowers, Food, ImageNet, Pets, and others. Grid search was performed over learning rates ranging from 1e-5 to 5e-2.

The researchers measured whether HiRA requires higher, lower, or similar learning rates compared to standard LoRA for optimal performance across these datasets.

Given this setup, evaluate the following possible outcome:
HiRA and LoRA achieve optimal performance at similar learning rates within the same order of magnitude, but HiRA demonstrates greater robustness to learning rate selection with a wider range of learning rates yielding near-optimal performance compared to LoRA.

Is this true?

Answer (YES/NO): NO